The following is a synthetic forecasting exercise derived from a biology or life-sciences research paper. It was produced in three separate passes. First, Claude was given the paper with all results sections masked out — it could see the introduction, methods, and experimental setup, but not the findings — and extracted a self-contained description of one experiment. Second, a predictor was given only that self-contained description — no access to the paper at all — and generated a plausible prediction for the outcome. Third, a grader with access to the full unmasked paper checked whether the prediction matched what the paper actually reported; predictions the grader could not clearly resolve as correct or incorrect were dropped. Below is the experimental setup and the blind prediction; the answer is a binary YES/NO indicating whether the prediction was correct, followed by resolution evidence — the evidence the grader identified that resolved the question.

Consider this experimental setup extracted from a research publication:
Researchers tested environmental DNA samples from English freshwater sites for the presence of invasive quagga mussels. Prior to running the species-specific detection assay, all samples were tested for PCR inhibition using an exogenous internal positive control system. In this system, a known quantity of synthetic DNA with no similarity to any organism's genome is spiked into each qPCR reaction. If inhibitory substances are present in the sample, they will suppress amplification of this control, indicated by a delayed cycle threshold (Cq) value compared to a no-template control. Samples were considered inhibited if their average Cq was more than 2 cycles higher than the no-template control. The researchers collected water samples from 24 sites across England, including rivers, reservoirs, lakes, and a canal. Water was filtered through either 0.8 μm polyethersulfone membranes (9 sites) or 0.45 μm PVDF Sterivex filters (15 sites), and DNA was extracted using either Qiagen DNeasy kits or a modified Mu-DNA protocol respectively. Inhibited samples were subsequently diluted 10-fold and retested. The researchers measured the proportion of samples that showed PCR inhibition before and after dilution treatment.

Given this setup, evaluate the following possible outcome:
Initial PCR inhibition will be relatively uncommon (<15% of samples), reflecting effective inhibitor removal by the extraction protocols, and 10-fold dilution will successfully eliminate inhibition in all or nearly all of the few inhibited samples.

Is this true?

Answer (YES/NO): NO